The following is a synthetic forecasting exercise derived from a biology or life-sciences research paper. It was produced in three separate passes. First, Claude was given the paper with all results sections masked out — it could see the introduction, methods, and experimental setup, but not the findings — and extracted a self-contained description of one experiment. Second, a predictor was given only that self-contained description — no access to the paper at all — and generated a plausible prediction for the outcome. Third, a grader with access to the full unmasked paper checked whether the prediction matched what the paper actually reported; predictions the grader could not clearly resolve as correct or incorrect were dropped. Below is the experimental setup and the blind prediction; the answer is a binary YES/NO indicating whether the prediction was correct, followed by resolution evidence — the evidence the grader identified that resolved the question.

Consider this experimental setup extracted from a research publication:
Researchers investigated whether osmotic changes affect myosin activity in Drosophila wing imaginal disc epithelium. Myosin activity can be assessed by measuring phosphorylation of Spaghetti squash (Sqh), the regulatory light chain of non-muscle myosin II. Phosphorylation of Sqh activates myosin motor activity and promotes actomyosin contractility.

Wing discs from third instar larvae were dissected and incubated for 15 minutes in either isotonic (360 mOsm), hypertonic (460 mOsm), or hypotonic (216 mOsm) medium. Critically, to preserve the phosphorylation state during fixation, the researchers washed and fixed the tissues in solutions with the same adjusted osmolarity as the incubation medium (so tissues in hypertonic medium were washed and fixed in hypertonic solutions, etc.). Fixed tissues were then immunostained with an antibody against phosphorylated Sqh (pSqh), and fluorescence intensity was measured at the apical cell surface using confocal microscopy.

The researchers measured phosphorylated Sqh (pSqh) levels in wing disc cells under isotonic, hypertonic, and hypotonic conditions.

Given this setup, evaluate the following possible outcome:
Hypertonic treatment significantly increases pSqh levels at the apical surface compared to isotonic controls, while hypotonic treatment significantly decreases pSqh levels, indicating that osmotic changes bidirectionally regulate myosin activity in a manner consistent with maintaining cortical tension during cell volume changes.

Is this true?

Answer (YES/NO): NO